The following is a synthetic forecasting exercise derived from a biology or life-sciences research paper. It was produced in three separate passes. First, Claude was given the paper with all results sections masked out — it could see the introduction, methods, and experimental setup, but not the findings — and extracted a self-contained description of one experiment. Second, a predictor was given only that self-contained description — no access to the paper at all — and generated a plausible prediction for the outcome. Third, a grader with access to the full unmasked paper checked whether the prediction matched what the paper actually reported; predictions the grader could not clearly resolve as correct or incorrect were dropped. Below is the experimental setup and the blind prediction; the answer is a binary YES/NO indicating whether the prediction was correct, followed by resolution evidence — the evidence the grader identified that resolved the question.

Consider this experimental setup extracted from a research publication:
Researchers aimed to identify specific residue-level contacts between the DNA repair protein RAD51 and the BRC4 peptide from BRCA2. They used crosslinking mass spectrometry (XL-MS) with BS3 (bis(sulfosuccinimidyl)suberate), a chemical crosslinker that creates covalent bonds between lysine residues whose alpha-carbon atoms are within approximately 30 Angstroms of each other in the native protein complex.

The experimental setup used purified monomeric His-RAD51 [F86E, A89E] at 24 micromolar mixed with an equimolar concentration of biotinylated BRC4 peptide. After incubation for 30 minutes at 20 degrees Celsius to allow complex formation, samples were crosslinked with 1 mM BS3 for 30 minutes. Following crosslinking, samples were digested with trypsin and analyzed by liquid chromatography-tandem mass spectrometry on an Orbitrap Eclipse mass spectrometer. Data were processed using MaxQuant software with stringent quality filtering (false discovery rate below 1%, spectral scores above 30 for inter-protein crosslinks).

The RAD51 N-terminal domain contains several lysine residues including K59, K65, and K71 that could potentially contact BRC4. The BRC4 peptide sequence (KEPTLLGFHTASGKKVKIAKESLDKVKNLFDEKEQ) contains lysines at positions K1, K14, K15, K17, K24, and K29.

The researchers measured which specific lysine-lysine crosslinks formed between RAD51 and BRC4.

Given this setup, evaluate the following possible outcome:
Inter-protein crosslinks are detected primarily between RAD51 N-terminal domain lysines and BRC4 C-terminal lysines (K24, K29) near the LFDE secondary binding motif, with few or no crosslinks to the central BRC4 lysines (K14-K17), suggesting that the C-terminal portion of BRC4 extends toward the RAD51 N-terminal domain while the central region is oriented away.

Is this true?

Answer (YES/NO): YES